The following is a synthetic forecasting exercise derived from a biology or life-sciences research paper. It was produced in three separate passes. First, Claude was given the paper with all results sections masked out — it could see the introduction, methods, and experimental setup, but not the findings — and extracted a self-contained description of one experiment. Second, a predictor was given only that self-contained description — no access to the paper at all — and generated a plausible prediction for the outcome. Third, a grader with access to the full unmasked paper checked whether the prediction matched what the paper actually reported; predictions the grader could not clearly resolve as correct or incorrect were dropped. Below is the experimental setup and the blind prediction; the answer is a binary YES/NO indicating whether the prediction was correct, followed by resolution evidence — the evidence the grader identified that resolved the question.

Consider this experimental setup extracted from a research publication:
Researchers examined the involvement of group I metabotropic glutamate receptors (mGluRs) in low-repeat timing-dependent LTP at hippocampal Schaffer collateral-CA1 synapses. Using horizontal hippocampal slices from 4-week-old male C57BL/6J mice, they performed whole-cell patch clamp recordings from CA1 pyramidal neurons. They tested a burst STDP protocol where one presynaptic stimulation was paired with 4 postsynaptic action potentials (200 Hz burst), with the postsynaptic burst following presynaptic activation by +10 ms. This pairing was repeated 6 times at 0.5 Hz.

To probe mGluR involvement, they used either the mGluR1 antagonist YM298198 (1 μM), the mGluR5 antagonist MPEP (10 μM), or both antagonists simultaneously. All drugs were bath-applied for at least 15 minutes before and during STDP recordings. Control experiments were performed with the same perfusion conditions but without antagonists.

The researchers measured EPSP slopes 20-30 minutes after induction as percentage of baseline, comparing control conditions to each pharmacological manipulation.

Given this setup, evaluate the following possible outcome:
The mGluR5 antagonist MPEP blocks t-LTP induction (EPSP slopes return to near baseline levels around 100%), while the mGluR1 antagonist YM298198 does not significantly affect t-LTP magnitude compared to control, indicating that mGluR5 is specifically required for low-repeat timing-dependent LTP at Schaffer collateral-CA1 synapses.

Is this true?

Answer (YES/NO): NO